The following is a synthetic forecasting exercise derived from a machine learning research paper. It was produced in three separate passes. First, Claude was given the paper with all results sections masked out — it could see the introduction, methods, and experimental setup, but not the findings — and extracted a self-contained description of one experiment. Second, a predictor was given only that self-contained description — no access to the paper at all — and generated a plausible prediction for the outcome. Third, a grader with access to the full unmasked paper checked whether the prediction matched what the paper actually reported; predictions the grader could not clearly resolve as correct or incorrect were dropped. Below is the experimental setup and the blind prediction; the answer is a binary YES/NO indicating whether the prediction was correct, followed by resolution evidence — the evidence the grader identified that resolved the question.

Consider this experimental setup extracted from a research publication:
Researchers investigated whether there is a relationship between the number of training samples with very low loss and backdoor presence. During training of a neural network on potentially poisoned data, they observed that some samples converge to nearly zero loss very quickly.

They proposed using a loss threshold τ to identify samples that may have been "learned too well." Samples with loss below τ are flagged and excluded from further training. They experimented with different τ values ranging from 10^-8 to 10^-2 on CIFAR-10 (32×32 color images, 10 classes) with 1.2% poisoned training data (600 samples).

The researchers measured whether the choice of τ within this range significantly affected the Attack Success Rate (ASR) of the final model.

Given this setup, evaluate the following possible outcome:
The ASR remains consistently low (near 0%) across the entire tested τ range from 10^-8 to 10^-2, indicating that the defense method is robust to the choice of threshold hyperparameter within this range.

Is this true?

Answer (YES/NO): NO